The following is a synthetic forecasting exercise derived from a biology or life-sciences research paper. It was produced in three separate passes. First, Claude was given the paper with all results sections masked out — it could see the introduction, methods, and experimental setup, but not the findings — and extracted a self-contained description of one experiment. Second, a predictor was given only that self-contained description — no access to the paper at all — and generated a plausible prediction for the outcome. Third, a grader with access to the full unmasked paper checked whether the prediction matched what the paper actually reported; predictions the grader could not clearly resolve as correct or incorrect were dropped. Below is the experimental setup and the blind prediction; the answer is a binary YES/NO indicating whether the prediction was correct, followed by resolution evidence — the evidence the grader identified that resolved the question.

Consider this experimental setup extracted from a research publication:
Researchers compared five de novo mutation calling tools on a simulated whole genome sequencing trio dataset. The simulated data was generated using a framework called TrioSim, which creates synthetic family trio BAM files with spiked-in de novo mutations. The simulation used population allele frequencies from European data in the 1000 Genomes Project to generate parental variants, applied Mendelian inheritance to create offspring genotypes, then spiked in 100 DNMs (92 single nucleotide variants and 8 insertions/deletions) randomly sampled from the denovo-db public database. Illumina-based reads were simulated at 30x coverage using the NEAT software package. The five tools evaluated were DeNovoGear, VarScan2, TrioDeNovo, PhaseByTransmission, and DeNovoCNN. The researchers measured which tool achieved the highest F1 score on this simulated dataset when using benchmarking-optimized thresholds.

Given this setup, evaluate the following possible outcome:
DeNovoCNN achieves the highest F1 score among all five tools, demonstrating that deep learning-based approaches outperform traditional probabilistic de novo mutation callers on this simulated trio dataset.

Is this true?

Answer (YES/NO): YES